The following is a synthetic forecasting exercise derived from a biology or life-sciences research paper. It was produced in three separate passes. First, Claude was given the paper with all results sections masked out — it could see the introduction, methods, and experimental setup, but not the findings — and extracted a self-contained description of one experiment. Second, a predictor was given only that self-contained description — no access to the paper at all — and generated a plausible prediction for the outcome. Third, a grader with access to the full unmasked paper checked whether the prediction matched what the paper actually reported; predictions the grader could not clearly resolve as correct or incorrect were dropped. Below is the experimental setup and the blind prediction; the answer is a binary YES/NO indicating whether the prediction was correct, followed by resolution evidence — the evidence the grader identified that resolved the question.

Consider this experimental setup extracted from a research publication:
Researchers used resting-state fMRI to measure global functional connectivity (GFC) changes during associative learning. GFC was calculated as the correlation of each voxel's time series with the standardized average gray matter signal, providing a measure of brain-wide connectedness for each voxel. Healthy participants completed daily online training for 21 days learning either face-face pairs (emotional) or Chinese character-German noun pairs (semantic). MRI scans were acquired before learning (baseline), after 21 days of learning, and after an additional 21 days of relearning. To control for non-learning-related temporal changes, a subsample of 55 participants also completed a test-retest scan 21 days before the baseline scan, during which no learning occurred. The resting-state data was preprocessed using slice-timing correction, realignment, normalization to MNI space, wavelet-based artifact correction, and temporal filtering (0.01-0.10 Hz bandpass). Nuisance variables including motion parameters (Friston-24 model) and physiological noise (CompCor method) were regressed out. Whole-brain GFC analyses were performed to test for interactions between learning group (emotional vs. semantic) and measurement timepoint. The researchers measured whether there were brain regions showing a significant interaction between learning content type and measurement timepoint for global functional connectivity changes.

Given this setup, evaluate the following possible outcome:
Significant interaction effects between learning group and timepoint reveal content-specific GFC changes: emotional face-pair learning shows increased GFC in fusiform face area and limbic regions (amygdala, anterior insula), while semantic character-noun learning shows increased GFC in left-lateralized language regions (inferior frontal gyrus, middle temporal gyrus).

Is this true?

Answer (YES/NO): NO